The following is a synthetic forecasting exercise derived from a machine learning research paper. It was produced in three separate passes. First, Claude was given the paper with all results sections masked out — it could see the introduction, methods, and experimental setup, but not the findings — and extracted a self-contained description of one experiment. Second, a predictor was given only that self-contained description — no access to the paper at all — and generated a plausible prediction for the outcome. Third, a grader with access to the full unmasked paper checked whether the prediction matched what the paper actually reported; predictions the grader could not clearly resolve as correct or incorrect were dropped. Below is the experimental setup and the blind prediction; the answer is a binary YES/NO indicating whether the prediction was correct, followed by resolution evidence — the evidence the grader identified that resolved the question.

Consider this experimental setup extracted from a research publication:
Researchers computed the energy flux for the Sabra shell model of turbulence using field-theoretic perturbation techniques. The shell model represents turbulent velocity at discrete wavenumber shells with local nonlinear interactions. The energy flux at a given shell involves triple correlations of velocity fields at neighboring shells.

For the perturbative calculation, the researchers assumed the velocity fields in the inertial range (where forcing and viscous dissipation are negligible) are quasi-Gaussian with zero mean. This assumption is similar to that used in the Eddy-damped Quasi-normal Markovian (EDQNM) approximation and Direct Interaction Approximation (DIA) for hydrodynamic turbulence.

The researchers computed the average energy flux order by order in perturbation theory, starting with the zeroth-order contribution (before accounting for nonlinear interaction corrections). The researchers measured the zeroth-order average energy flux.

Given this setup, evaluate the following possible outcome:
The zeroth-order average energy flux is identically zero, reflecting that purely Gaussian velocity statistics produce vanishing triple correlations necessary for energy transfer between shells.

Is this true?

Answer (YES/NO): YES